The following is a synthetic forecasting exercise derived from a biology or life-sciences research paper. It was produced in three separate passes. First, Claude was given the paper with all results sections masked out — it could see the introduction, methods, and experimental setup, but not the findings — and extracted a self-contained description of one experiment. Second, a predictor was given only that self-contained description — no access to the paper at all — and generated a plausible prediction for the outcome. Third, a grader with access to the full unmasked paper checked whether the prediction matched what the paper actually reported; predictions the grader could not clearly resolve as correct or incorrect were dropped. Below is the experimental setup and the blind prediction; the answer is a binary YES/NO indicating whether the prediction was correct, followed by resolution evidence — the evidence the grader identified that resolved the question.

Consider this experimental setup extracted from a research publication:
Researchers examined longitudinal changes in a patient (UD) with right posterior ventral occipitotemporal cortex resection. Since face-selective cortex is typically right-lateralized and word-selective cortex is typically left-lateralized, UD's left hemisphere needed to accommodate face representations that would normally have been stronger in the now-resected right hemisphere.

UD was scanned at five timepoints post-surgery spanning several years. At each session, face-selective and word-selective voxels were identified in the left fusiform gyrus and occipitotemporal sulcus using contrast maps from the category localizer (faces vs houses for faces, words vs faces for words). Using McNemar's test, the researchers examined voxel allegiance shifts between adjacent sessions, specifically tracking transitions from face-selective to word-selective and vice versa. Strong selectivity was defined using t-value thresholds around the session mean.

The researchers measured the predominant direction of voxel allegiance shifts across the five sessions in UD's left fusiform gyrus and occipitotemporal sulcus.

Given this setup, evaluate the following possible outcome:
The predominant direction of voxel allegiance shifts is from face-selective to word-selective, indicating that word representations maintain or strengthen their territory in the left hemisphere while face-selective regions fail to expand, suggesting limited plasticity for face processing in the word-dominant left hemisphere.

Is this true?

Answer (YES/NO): NO